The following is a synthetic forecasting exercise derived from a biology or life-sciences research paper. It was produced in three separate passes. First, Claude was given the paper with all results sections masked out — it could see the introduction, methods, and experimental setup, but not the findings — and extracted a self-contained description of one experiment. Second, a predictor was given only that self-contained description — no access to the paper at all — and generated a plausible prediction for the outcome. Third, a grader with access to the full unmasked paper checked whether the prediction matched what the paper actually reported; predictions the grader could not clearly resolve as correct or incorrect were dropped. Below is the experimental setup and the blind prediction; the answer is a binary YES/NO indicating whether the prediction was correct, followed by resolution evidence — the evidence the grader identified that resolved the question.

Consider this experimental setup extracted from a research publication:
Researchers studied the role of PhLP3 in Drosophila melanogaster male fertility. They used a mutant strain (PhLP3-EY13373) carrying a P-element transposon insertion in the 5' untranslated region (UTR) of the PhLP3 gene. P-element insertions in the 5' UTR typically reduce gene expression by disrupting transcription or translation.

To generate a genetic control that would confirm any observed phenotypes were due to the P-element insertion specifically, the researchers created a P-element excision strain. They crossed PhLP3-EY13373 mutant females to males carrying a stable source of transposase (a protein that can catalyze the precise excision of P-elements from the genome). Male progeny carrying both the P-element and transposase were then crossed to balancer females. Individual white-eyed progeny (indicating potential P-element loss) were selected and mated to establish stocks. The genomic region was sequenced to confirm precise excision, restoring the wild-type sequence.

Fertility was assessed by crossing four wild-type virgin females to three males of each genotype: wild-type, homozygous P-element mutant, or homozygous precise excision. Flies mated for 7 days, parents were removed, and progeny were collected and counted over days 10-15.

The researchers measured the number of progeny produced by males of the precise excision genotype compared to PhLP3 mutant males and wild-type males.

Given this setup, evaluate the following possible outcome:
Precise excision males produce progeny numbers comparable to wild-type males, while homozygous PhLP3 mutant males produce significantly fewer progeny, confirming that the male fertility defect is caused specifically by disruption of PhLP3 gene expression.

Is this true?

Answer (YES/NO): YES